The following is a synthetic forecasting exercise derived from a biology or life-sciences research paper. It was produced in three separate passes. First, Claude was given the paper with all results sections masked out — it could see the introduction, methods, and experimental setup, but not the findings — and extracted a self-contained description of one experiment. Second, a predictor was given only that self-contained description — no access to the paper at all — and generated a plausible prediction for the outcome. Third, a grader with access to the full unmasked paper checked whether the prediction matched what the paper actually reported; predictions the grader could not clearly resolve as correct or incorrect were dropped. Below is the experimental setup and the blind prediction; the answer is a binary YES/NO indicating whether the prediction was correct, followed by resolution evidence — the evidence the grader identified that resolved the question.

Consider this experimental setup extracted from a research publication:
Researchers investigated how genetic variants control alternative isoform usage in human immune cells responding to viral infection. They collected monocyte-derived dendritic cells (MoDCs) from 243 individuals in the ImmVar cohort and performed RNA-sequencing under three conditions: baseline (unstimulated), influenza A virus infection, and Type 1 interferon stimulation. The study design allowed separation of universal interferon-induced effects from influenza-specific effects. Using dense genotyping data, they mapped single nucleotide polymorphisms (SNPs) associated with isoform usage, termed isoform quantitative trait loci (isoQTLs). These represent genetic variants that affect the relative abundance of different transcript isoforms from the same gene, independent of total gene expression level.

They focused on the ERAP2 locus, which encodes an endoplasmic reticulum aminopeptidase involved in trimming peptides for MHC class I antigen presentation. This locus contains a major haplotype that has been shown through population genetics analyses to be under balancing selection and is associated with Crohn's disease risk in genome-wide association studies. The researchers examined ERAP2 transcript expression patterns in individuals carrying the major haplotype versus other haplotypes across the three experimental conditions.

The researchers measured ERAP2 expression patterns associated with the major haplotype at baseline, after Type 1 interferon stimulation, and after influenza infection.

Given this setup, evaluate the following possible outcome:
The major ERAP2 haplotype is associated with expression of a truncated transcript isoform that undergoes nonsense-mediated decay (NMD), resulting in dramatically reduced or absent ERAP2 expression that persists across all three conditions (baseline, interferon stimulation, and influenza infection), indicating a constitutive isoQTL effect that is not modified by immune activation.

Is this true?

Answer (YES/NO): NO